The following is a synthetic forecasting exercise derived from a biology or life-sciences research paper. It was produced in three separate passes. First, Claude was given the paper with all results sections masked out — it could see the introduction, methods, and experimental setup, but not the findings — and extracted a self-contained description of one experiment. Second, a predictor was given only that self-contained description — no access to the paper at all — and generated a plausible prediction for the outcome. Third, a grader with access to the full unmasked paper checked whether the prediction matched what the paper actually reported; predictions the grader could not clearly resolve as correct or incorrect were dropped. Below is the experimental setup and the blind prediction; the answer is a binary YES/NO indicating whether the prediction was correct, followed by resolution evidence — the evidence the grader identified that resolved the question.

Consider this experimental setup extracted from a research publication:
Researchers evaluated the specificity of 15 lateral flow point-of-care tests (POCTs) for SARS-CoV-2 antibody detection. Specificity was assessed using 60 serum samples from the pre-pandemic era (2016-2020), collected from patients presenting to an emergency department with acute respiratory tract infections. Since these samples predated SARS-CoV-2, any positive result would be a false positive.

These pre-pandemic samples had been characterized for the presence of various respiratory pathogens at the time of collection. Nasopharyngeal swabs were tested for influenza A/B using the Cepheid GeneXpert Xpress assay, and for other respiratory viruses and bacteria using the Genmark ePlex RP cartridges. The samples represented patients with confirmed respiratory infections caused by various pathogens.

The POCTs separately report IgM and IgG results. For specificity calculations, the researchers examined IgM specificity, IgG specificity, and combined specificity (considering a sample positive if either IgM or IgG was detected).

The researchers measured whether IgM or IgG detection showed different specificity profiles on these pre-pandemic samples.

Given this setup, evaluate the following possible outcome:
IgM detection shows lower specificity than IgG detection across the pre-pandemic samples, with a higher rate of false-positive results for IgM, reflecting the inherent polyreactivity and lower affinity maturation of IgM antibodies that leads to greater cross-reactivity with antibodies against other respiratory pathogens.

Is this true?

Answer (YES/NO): YES